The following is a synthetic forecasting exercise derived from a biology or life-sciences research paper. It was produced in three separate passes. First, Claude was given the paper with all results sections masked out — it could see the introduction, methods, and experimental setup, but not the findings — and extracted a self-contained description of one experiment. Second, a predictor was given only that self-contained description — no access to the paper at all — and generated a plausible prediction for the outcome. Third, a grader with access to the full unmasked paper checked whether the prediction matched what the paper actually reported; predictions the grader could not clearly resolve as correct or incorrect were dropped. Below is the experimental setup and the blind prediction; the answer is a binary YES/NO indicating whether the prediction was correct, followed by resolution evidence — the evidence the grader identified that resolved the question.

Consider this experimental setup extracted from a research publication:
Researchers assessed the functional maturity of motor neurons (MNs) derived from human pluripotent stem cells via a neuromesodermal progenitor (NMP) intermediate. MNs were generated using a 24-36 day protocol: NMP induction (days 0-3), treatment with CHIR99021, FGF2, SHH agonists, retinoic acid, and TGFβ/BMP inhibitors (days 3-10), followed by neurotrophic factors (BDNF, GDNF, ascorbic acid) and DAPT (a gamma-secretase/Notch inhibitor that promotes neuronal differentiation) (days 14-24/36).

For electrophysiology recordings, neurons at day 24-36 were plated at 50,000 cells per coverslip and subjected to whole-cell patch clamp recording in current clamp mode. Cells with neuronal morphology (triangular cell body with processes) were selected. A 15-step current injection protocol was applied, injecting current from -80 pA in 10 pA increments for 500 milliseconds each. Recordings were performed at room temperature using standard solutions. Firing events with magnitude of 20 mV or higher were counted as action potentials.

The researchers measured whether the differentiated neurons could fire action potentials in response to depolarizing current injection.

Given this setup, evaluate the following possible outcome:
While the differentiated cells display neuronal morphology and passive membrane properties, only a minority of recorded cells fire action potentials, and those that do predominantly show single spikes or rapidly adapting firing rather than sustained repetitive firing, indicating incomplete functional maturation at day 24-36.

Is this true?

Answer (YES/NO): NO